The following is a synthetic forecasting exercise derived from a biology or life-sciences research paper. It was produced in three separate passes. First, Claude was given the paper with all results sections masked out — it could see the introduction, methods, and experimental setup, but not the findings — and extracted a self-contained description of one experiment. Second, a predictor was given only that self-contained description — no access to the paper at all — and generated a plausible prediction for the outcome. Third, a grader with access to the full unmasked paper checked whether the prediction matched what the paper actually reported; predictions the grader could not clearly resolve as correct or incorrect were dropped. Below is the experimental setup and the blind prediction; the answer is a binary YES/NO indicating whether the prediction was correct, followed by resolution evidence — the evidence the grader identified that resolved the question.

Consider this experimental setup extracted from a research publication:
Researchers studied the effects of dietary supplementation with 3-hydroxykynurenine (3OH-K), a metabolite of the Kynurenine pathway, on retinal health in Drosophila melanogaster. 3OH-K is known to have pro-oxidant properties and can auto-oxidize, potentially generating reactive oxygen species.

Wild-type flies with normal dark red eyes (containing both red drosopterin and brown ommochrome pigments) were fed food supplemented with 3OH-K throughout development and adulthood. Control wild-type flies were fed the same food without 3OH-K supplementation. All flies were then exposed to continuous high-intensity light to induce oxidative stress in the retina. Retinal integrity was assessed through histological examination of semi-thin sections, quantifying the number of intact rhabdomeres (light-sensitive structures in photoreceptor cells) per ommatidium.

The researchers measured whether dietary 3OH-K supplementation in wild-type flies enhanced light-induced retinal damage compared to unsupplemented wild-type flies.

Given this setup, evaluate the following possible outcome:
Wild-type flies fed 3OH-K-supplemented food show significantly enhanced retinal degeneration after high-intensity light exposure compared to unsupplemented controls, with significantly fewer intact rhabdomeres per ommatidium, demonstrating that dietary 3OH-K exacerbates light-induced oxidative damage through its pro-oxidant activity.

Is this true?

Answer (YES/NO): NO